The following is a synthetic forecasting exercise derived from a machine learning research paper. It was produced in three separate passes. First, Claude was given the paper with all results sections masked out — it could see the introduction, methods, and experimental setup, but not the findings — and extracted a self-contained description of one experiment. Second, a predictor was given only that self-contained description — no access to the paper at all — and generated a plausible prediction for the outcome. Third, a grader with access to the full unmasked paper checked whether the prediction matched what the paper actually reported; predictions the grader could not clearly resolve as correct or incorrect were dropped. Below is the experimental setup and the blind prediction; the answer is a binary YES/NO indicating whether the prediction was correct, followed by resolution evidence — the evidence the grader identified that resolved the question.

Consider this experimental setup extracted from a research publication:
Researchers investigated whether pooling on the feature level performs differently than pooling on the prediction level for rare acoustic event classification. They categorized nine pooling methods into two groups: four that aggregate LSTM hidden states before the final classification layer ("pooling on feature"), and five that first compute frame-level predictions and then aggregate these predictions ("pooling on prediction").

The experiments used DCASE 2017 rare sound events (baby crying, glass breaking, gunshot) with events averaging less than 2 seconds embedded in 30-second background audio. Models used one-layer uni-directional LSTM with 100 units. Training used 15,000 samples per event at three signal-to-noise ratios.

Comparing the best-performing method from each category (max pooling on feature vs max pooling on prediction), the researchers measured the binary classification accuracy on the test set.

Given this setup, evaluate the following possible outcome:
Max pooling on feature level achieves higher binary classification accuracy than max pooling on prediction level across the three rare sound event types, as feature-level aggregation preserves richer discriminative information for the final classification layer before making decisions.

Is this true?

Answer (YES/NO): NO